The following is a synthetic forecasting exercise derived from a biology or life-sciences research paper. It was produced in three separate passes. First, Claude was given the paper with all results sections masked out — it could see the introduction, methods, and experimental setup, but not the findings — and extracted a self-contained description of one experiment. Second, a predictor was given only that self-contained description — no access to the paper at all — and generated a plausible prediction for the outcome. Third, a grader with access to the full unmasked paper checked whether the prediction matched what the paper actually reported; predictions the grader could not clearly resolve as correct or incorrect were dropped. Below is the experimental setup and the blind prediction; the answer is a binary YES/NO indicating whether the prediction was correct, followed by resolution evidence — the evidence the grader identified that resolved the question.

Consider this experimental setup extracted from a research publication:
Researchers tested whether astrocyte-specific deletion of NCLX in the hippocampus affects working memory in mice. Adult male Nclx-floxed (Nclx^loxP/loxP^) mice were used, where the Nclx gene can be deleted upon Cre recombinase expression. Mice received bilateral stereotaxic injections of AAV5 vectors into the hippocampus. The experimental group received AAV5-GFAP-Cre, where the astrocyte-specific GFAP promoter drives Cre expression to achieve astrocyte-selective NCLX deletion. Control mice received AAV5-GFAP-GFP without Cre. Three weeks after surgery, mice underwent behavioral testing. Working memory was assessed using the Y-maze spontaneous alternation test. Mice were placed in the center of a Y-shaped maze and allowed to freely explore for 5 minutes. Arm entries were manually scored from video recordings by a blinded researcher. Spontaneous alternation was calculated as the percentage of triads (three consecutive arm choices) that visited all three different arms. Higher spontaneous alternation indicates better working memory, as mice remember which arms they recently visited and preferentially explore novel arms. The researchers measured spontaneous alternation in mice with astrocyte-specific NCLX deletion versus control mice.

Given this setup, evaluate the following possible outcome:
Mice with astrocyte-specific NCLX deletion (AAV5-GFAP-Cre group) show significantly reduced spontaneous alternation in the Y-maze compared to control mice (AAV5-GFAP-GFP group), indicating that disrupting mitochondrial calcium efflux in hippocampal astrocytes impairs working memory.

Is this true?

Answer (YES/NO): NO